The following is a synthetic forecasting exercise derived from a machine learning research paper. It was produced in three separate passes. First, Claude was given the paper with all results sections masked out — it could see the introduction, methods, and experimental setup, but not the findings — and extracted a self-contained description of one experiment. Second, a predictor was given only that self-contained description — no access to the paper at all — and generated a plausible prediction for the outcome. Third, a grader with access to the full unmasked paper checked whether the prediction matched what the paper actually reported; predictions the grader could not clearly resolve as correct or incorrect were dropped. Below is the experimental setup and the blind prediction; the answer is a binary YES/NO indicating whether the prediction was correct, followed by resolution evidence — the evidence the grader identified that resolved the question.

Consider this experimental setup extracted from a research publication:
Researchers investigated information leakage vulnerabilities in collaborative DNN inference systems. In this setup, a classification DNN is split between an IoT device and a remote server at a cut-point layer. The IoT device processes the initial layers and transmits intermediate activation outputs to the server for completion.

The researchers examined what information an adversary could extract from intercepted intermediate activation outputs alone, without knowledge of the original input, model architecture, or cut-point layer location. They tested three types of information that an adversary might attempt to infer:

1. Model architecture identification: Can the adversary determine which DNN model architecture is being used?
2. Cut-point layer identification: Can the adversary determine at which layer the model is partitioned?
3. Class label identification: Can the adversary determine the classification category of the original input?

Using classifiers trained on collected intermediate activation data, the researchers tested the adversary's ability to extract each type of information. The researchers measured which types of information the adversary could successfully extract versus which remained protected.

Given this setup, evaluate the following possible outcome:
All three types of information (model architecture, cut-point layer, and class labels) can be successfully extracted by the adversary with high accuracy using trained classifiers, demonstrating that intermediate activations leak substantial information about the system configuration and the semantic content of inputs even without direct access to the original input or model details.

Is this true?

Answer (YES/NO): NO